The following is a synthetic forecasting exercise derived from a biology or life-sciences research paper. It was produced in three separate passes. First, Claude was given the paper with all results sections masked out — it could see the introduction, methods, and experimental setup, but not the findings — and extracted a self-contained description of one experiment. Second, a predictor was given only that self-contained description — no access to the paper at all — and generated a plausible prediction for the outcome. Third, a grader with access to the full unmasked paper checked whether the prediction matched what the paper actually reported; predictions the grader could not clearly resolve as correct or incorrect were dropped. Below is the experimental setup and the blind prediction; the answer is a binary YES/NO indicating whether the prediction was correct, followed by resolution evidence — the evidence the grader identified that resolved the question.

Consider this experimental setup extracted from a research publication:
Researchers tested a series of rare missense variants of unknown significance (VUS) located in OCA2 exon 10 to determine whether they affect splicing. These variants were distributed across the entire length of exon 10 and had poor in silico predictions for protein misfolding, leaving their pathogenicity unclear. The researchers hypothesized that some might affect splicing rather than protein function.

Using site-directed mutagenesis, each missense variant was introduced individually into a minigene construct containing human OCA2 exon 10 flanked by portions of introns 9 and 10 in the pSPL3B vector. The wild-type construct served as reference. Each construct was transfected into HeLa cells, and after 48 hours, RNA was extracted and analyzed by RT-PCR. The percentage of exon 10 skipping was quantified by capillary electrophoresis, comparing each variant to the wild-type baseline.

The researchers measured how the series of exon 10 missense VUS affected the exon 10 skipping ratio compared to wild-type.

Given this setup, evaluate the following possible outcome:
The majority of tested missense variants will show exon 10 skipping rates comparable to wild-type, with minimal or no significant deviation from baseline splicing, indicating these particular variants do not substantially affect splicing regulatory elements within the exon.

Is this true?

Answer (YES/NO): NO